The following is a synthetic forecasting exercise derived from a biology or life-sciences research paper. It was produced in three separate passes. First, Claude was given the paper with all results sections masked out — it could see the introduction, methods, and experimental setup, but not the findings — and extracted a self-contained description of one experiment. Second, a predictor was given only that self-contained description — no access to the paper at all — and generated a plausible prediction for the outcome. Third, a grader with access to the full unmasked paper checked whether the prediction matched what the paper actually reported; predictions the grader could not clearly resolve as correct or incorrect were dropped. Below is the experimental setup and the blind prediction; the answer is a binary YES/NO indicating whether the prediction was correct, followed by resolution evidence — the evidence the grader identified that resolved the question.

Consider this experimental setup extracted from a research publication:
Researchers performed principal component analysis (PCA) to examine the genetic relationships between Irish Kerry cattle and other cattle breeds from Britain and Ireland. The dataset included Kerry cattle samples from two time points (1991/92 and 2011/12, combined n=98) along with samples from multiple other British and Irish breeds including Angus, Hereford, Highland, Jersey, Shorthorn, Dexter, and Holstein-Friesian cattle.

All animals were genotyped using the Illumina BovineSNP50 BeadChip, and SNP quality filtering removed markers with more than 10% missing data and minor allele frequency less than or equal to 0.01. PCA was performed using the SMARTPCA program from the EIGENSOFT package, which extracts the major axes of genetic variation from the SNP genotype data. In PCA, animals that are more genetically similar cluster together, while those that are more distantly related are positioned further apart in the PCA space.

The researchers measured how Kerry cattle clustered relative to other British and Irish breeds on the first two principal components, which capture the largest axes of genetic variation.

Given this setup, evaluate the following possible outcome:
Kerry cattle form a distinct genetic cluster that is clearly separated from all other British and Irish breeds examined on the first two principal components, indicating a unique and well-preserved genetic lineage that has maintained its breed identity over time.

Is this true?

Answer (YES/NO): YES